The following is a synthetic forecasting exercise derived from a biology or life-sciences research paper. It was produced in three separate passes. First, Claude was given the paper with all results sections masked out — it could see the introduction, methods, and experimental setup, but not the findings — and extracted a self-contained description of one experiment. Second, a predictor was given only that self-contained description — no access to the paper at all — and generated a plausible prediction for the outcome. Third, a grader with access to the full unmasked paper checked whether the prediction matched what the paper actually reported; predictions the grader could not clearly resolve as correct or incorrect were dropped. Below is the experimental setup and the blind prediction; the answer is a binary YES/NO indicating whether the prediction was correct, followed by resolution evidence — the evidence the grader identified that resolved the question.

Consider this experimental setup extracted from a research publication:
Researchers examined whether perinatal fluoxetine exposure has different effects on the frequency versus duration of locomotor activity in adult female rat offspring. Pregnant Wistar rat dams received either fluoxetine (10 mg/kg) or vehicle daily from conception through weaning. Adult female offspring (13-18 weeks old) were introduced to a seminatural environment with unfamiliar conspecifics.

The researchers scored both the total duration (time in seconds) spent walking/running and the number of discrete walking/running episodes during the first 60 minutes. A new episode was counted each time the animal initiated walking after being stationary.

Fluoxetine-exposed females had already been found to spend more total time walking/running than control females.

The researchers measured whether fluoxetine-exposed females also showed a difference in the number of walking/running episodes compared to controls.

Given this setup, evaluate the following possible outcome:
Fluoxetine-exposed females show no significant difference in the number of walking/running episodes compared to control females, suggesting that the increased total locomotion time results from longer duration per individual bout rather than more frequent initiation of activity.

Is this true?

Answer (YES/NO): NO